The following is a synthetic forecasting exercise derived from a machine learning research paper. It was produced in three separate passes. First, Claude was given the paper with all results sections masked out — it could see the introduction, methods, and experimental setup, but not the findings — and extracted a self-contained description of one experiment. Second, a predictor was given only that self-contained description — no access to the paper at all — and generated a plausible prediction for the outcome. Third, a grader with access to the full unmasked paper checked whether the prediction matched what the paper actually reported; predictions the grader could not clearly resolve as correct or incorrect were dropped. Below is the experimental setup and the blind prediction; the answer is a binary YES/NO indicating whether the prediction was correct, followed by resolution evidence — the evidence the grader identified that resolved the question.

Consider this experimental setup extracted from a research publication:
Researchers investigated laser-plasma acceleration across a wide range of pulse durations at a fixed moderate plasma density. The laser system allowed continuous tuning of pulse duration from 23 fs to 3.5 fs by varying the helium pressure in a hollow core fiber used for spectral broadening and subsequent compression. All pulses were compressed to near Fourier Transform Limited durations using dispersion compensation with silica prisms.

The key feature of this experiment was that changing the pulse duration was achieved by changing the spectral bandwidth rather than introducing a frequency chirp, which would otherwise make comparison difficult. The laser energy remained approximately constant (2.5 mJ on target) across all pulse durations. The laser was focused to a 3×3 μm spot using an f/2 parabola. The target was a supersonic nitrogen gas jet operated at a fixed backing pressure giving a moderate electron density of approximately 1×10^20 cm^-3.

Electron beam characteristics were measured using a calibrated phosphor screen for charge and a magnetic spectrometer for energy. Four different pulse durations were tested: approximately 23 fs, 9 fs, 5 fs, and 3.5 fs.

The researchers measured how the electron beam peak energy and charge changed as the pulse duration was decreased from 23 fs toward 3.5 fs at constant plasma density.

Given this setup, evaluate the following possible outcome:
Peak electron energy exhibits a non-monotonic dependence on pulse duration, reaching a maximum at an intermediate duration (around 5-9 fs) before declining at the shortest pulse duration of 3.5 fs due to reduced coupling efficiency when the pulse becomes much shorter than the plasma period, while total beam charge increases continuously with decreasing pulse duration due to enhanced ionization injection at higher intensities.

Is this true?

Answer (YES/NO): NO